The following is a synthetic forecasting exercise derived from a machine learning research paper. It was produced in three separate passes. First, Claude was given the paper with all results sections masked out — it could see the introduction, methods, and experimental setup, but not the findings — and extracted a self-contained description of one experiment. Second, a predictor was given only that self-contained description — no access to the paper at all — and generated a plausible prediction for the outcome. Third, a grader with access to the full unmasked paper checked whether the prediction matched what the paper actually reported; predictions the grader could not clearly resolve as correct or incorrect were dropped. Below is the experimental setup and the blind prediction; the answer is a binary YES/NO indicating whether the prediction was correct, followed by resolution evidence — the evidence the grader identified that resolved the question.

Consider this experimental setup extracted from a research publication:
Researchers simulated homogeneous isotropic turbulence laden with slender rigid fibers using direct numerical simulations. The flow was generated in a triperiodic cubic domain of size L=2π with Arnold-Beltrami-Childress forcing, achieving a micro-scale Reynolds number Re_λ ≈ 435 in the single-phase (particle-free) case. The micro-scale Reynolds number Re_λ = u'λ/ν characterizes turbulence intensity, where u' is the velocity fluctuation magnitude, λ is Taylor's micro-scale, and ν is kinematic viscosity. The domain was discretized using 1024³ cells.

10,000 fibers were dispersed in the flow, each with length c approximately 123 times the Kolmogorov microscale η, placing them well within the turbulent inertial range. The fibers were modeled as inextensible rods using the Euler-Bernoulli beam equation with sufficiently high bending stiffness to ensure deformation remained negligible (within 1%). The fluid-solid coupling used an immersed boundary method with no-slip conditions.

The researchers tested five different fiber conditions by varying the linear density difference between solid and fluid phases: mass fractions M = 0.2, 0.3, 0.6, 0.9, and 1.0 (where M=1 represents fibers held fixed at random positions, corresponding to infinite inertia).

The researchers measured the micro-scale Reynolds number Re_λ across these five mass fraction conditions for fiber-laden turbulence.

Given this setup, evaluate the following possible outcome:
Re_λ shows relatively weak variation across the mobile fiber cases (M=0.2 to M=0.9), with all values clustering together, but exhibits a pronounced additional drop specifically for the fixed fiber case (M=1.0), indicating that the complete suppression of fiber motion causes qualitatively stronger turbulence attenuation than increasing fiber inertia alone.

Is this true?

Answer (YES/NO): NO